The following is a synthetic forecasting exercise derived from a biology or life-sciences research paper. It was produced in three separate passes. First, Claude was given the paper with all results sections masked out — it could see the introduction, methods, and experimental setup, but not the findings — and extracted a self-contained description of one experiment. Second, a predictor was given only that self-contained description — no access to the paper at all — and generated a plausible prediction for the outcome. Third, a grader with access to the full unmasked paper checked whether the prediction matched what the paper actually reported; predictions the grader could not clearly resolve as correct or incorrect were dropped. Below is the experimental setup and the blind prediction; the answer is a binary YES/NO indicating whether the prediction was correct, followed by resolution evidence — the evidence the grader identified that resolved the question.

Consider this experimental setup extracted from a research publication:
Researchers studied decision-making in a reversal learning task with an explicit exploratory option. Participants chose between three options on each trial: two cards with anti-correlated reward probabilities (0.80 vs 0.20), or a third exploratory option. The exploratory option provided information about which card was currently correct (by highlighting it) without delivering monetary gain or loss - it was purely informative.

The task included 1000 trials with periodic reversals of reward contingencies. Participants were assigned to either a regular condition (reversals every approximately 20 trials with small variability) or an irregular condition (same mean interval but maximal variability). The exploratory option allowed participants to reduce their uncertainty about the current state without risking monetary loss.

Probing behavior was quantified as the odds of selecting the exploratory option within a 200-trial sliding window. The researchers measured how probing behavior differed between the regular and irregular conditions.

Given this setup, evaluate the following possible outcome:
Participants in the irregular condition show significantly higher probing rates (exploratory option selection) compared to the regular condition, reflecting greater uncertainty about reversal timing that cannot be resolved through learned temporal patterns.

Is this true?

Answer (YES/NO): NO